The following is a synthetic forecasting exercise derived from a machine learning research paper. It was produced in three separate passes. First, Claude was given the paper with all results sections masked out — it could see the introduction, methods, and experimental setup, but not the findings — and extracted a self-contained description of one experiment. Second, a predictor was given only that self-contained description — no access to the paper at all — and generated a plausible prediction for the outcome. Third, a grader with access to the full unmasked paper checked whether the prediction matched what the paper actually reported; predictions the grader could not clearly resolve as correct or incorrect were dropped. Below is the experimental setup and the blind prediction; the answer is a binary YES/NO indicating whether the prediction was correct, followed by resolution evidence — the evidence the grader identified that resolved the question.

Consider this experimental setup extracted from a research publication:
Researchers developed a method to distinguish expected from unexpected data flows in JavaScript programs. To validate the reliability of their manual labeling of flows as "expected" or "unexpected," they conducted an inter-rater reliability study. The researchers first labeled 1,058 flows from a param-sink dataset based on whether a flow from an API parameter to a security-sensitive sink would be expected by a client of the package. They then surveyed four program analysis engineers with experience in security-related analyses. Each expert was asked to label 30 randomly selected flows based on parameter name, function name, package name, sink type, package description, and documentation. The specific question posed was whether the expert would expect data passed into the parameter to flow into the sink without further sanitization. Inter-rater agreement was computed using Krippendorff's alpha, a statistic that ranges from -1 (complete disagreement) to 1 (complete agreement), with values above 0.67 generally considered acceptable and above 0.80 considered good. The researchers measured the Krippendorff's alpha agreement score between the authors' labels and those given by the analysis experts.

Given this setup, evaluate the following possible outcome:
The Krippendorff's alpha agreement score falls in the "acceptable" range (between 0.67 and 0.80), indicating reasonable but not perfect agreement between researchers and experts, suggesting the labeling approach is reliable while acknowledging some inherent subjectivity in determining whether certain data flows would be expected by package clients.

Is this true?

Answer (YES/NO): YES